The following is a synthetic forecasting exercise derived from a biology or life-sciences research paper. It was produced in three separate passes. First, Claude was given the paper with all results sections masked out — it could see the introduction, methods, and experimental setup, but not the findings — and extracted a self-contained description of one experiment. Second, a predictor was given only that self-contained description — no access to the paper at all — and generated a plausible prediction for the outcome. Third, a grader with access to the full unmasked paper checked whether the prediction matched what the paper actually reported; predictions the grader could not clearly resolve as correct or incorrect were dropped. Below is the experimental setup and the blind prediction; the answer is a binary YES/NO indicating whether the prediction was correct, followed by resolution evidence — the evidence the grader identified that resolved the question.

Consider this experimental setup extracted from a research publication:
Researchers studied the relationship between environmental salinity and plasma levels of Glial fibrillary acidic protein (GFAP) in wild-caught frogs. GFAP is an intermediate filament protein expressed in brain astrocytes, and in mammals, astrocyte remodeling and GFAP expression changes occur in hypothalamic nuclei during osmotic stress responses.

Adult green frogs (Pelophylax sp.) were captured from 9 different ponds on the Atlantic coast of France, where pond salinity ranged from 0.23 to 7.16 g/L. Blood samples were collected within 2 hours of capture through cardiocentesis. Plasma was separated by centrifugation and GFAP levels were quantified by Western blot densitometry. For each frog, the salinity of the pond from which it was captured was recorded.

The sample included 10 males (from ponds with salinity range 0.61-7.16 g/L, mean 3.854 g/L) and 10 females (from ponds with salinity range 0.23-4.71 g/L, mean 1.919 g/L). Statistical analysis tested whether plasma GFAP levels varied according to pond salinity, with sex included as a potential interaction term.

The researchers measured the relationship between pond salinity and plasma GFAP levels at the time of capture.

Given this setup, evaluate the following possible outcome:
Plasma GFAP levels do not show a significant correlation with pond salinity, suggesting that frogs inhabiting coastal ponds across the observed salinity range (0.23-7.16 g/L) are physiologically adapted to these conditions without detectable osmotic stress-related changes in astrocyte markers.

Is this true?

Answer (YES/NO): NO